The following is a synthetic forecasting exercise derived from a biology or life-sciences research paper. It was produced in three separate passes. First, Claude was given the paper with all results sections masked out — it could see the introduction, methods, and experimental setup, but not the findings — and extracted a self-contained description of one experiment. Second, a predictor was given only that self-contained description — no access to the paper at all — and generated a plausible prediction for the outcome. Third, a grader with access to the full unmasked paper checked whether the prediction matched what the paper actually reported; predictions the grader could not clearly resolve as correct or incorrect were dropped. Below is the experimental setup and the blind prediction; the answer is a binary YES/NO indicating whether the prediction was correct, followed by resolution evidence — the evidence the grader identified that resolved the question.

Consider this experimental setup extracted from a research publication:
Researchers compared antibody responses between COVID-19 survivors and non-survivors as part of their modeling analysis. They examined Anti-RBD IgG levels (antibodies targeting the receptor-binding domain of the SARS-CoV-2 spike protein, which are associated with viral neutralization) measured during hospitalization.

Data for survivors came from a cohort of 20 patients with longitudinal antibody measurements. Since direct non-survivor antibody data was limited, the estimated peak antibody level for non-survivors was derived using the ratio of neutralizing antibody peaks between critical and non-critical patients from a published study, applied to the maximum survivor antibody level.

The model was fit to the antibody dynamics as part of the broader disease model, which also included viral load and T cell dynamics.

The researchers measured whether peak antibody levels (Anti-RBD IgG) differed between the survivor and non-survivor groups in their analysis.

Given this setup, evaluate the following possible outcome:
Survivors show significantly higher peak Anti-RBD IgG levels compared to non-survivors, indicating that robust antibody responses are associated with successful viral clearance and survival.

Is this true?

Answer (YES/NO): NO